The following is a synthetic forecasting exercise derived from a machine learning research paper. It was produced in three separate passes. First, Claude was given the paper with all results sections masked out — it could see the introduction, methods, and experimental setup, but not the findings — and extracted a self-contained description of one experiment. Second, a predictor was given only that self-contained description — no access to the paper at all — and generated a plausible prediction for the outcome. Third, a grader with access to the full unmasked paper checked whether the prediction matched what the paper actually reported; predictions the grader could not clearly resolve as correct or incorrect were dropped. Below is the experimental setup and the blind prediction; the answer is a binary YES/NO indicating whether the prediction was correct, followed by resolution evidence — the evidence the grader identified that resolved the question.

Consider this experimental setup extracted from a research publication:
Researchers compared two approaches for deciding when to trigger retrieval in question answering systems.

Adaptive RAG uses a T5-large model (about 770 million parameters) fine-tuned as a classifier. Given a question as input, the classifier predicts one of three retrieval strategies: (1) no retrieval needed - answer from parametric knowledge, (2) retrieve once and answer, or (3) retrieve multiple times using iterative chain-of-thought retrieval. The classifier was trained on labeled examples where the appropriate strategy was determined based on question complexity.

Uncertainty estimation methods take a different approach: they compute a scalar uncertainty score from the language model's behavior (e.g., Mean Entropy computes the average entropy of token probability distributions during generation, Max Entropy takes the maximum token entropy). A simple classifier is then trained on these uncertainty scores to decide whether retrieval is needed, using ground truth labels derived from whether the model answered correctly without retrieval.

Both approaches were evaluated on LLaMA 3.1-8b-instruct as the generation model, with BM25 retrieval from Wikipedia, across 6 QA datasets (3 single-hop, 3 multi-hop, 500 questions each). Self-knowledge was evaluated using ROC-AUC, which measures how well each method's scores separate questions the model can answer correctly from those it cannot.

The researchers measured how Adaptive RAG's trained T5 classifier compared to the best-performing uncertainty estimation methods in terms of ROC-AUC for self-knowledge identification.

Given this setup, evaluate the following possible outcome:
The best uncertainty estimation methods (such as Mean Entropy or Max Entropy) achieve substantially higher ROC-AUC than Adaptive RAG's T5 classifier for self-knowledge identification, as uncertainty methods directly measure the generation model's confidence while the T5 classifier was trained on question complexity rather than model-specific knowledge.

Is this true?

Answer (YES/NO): NO